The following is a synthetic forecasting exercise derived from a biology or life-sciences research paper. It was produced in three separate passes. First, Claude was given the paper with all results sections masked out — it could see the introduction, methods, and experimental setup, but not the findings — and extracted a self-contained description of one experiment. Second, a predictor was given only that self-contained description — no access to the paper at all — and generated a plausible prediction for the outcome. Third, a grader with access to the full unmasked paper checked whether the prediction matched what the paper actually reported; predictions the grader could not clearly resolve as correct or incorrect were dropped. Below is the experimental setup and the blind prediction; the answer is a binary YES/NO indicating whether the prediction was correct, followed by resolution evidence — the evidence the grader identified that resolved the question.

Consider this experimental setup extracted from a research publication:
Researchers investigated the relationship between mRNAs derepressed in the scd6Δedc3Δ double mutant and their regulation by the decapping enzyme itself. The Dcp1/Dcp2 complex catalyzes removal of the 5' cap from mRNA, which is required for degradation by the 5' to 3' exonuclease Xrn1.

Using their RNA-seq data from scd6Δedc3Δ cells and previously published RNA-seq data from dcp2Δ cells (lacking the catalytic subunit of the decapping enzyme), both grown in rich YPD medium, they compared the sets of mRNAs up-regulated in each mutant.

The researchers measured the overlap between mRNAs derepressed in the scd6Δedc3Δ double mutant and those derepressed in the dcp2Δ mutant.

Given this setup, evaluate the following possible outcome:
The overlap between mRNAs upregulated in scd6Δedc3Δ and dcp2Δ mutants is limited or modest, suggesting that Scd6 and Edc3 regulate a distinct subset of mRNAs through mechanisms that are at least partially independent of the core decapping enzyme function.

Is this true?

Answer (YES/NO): NO